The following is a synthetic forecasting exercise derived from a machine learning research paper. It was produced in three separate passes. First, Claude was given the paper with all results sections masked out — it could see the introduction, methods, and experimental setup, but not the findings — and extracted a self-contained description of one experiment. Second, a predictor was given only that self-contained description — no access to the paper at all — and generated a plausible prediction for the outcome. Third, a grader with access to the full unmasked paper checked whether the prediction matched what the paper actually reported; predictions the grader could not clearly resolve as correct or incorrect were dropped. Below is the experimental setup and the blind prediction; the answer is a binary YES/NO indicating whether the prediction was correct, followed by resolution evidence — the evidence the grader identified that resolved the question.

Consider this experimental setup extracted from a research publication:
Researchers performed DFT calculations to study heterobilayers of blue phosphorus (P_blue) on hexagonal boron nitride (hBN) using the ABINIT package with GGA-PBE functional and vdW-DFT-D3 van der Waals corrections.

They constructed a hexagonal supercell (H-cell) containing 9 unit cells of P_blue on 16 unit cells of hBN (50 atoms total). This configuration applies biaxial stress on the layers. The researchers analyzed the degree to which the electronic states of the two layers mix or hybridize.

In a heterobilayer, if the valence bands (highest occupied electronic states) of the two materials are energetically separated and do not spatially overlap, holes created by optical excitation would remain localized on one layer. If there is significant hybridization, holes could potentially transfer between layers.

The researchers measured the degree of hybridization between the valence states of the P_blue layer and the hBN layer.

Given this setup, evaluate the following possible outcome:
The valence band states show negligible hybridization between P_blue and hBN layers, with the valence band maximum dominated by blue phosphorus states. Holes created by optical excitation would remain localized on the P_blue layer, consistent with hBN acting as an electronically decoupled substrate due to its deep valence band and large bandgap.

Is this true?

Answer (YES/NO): NO